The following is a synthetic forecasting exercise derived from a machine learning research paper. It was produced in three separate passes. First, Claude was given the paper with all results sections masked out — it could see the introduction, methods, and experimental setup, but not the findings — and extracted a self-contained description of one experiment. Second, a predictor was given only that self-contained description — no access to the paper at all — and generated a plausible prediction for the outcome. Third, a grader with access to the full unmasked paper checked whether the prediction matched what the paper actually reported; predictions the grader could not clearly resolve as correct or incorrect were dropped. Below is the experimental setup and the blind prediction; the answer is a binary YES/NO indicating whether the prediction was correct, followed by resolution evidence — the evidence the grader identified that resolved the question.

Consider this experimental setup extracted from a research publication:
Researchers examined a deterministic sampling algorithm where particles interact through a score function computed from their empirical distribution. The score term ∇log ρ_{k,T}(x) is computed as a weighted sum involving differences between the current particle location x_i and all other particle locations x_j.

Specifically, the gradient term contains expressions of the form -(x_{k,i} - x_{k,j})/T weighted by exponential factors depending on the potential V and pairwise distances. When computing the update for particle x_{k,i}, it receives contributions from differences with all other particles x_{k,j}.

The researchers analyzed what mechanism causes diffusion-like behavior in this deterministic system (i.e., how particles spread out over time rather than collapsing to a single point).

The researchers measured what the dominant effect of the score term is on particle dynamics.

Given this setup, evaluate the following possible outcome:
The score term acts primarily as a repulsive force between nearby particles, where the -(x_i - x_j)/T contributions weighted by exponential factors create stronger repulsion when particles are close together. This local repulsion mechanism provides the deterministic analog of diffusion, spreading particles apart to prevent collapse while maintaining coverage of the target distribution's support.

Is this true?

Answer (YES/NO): YES